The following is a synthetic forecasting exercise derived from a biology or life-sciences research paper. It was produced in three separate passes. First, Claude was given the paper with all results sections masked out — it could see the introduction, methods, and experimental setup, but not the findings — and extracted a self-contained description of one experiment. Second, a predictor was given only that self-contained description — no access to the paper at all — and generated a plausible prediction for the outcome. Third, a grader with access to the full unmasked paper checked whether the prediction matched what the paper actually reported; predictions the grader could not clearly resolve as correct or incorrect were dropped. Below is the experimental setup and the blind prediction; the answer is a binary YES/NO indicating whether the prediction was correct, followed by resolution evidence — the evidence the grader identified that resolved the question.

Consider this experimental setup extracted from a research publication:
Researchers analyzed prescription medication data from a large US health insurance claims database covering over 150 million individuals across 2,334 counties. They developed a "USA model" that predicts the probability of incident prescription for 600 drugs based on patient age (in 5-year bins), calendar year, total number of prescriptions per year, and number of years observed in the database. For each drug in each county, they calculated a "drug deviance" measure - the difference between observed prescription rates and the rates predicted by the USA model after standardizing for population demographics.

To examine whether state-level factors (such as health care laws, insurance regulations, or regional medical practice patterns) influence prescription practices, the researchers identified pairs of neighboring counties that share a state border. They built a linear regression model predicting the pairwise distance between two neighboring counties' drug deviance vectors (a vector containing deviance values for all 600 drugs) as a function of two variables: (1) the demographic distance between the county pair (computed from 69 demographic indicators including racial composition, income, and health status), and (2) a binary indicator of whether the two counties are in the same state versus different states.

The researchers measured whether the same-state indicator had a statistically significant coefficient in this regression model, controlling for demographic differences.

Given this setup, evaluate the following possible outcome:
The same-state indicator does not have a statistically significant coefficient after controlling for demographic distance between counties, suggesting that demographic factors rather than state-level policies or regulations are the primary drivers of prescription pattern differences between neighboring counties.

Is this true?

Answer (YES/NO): NO